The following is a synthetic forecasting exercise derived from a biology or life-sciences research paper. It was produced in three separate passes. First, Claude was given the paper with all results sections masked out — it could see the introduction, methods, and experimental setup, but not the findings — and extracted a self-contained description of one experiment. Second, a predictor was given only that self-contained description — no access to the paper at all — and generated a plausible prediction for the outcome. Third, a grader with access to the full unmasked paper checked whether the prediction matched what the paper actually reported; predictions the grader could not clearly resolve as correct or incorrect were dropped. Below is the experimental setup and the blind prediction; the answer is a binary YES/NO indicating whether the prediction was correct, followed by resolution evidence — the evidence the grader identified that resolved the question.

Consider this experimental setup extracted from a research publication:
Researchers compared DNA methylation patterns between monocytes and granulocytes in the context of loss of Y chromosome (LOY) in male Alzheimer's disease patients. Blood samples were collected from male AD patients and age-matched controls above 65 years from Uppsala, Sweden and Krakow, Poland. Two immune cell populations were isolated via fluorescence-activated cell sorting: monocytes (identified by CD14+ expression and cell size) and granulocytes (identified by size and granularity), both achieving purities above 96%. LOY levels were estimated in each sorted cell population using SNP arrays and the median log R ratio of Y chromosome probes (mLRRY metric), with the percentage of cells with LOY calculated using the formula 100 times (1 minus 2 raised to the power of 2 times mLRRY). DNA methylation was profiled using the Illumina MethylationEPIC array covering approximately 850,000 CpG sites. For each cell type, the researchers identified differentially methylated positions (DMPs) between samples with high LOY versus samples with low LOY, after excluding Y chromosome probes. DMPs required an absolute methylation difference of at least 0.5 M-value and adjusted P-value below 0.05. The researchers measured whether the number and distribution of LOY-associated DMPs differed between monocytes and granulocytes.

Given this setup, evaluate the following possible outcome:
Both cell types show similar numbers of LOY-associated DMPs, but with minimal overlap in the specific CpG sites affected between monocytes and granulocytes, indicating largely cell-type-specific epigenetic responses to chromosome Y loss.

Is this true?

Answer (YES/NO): NO